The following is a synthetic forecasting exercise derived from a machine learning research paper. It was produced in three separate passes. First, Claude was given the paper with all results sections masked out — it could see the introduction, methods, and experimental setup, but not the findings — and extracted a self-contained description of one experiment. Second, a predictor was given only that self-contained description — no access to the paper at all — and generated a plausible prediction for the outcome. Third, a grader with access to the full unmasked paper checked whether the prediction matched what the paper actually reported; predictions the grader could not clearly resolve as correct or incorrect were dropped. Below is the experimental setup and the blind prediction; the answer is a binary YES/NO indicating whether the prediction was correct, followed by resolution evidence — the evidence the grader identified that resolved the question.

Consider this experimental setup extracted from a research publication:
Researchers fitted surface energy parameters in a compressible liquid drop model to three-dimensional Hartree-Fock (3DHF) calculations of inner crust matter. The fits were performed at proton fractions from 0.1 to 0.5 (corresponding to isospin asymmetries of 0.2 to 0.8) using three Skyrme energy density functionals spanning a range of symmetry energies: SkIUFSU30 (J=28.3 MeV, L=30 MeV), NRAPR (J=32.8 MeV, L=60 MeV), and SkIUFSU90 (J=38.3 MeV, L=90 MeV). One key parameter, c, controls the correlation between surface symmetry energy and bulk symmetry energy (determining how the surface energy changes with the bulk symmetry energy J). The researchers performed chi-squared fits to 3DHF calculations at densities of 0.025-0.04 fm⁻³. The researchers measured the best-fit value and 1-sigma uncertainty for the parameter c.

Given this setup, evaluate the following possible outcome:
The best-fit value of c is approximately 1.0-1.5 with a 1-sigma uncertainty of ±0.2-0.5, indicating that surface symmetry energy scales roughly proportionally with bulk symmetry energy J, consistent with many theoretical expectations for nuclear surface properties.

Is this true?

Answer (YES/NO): NO